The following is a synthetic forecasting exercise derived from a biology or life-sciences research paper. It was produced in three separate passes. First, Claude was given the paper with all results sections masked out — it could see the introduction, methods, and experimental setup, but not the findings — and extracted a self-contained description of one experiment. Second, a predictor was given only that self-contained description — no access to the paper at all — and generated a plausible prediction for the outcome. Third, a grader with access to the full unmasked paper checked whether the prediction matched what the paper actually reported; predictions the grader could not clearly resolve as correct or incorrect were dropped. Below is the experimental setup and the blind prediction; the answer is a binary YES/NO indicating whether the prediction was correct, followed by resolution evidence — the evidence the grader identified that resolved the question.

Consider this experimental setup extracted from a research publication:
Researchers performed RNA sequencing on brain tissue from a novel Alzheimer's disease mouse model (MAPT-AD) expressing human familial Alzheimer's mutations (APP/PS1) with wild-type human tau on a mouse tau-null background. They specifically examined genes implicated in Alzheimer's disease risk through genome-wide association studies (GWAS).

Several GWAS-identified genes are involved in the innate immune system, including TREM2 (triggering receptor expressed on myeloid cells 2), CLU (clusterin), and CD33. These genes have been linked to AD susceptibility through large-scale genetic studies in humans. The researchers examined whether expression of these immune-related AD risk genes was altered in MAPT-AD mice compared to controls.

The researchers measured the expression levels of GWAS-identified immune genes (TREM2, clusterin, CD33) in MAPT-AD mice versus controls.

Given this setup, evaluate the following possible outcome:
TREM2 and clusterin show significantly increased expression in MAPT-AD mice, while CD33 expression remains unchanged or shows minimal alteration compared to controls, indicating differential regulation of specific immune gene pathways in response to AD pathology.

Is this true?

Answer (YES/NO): NO